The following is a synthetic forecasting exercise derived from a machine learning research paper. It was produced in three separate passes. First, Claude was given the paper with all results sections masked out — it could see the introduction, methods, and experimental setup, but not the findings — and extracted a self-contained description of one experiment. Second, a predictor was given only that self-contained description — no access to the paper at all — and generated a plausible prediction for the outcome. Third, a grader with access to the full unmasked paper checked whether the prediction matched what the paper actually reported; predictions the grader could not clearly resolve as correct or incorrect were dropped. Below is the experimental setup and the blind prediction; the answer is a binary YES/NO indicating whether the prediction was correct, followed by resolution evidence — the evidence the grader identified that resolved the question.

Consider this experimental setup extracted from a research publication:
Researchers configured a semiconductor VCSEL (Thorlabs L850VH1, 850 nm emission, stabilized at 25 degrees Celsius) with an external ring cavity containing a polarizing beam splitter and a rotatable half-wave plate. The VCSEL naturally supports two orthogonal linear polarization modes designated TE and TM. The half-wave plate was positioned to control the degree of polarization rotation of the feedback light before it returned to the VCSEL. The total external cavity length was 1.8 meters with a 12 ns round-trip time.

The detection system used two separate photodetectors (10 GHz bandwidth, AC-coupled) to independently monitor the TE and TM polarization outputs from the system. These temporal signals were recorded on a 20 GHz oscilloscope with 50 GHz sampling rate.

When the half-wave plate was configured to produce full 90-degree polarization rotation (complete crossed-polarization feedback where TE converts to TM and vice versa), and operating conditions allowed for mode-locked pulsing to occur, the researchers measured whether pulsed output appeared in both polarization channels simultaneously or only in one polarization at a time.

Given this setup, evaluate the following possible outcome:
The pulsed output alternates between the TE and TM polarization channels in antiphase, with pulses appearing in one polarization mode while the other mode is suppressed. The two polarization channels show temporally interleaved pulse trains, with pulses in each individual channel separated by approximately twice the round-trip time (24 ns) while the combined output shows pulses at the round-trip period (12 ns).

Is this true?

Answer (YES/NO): NO